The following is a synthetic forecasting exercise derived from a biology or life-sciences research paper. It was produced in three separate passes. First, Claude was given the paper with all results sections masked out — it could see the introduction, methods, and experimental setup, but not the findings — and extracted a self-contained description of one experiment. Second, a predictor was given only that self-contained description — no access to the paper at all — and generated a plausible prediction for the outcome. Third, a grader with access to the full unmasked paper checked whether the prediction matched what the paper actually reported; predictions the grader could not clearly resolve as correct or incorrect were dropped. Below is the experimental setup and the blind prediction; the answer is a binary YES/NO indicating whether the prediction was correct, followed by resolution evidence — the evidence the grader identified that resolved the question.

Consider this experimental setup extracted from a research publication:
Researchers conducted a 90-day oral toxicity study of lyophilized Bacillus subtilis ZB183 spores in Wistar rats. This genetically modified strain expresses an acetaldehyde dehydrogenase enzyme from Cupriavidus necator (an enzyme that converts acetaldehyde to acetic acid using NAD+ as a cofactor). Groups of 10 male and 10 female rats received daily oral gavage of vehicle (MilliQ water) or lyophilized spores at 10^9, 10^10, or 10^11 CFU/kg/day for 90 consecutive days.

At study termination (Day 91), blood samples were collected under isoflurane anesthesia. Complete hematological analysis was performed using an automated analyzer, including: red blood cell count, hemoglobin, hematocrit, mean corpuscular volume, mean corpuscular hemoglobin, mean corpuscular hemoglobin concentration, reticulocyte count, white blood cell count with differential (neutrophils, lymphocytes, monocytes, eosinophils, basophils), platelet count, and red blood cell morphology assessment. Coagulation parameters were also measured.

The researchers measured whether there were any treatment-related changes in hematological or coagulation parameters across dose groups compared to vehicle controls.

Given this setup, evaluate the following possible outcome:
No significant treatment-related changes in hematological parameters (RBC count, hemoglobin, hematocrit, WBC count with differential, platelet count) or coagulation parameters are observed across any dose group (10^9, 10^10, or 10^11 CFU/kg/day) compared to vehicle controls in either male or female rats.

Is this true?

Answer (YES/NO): YES